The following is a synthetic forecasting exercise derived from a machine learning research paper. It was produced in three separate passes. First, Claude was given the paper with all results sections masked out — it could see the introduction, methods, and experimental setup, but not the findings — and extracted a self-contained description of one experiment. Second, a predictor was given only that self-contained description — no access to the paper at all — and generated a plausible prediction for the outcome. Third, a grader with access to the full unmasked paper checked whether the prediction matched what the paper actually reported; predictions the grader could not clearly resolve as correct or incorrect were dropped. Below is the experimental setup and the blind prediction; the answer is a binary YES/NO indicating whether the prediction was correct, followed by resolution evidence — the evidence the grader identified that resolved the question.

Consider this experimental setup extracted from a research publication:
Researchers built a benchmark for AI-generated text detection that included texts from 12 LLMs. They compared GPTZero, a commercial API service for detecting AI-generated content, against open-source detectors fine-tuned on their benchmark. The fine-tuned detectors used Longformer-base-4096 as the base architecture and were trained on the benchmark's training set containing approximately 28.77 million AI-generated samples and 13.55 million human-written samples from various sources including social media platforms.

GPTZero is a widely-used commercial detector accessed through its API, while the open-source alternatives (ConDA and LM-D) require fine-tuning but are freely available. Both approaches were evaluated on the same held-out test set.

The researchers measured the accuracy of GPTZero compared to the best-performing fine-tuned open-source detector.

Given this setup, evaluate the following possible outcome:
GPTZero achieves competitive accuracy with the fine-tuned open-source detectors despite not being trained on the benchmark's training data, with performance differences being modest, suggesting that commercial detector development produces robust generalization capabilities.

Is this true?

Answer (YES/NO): NO